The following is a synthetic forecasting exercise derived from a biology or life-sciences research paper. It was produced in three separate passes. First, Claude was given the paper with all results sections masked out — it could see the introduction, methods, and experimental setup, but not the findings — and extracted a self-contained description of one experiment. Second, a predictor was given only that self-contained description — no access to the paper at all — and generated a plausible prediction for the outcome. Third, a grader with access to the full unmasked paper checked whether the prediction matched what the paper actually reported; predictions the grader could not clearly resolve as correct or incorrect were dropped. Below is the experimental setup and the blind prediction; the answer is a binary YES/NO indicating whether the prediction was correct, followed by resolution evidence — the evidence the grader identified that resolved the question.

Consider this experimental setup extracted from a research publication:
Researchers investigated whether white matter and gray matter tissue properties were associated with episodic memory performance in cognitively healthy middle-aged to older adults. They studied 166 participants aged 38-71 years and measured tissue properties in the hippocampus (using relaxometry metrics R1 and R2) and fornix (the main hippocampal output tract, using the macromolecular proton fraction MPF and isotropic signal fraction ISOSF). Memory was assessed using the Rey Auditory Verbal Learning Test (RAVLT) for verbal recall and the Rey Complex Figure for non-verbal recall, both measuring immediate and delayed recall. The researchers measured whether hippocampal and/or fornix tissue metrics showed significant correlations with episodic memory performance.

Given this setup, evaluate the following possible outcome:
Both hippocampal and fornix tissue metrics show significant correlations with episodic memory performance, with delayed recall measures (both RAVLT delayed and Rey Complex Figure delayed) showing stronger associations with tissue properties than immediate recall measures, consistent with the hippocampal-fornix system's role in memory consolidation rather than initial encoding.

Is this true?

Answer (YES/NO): NO